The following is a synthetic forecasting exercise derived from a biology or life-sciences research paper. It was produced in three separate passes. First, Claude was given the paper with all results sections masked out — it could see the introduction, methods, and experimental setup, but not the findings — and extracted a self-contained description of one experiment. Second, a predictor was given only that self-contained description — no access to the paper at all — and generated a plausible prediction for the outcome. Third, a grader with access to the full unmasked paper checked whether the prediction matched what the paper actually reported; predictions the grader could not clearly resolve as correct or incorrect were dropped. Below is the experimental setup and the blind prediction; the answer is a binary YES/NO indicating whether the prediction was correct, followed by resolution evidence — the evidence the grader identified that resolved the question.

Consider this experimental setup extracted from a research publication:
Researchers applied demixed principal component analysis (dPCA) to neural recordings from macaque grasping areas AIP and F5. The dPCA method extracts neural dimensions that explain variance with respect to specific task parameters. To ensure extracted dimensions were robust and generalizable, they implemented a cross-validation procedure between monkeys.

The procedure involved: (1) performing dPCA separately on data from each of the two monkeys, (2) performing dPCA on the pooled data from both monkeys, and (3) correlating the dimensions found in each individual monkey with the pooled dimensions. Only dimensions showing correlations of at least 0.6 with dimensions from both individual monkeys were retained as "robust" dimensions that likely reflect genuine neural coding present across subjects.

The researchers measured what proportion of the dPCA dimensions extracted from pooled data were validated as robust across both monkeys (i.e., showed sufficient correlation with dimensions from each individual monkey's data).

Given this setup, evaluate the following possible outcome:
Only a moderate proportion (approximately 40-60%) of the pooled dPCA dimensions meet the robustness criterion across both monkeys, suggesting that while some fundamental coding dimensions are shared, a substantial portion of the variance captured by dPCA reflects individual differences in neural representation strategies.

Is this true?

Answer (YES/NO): NO